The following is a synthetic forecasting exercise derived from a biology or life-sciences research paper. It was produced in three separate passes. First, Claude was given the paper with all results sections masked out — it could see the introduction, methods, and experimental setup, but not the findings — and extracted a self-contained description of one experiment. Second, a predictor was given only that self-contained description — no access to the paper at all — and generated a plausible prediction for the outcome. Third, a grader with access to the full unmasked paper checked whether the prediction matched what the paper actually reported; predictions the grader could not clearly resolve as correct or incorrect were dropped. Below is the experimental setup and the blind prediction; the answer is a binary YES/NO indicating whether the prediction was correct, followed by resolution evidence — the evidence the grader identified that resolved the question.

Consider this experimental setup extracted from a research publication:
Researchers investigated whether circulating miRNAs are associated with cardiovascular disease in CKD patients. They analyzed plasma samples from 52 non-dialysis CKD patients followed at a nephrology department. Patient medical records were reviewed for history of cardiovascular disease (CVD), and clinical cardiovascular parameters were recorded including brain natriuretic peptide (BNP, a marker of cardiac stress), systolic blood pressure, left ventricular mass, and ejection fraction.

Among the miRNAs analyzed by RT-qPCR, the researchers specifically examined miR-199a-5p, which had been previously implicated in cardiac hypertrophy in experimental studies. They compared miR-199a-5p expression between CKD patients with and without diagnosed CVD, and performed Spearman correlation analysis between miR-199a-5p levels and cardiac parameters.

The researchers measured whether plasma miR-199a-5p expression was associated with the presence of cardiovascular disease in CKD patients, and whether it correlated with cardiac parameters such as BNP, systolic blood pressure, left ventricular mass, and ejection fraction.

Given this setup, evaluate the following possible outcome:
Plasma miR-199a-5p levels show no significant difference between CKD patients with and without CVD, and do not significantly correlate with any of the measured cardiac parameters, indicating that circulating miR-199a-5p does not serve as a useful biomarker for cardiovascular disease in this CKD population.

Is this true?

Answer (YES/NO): NO